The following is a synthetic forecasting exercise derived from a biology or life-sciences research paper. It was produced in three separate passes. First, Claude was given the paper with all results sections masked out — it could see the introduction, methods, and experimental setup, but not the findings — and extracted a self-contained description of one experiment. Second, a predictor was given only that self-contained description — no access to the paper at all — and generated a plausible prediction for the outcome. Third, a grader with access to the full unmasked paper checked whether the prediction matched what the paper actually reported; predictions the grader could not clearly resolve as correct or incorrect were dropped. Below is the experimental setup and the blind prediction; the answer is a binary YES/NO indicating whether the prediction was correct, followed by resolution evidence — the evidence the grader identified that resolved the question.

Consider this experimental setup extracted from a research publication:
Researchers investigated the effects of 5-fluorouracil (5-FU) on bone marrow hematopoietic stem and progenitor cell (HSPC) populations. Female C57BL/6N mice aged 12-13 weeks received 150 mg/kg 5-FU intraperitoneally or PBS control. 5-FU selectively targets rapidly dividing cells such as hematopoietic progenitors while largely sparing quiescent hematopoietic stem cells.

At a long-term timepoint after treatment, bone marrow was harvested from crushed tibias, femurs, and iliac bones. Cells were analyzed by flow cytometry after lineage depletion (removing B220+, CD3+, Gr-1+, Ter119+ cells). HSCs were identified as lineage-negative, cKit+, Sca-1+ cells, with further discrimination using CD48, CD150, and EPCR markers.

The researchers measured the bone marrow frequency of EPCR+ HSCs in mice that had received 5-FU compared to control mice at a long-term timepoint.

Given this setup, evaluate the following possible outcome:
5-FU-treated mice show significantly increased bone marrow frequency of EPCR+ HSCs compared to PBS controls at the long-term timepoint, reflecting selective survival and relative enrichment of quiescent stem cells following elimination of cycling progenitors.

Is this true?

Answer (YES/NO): NO